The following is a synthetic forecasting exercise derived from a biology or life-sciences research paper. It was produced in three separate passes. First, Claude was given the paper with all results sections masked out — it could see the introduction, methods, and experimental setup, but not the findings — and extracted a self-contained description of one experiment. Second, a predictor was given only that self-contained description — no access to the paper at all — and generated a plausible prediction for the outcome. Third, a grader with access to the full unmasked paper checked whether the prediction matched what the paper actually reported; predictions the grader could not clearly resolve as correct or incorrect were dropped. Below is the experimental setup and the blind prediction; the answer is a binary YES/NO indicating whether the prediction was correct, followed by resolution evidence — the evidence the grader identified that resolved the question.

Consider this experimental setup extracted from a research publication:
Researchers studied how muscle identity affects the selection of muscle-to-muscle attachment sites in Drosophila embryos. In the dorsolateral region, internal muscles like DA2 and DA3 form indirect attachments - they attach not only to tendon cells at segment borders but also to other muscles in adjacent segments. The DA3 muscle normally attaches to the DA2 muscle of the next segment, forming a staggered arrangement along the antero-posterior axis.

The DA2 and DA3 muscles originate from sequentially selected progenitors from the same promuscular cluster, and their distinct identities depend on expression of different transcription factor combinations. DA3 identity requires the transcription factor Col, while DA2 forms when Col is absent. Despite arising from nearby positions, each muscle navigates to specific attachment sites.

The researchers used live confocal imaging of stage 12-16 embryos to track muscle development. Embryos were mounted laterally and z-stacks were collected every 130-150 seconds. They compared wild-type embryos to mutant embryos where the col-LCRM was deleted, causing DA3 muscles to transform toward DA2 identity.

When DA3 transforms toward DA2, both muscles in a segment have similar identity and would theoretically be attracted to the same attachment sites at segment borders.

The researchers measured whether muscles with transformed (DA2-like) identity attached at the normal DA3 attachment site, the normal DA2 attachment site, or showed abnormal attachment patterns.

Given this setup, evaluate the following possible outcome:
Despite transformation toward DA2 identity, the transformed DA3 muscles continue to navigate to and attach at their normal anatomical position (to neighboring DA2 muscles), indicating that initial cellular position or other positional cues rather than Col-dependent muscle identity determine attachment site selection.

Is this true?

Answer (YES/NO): NO